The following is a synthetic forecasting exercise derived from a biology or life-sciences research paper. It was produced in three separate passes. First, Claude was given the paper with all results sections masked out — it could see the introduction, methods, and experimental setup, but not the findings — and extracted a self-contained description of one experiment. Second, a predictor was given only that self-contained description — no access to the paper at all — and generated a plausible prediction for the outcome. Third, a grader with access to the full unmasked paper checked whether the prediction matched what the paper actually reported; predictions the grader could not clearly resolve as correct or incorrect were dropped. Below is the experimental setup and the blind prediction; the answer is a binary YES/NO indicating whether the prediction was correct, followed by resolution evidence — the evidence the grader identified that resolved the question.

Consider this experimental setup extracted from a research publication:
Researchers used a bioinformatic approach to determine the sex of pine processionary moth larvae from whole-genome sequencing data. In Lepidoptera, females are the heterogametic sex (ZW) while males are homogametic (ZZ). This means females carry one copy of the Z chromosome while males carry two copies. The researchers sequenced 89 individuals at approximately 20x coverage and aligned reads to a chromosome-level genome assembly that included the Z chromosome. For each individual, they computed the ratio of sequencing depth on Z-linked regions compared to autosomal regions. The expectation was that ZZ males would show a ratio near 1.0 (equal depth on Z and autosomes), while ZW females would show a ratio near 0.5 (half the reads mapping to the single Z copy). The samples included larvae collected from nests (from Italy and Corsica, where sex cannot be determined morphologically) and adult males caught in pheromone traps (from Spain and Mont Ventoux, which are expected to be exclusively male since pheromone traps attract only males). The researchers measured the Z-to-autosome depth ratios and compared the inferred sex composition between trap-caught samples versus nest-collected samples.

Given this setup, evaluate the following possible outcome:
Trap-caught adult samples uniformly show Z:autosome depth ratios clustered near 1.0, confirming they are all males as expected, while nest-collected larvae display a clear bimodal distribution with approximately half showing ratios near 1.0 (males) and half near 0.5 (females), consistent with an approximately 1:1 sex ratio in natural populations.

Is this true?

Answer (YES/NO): NO